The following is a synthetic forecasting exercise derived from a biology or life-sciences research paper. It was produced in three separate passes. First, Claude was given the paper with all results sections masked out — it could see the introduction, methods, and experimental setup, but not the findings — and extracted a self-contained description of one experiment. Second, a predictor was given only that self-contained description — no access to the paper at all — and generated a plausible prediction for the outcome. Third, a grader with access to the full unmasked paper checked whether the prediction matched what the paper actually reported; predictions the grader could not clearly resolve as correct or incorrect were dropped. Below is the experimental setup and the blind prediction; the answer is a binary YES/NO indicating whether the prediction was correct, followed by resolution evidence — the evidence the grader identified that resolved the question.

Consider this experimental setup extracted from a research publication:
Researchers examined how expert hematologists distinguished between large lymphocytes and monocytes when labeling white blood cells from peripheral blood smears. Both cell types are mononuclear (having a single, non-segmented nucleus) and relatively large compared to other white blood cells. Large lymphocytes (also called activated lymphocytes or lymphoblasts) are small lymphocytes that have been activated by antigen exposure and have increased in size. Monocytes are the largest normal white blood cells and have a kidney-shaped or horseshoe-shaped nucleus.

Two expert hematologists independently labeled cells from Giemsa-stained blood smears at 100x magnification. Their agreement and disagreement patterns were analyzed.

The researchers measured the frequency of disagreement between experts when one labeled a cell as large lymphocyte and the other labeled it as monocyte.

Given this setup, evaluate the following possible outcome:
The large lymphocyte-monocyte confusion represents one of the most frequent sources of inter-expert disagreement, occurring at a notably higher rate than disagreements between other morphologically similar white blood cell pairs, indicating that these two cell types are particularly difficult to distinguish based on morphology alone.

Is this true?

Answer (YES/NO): NO